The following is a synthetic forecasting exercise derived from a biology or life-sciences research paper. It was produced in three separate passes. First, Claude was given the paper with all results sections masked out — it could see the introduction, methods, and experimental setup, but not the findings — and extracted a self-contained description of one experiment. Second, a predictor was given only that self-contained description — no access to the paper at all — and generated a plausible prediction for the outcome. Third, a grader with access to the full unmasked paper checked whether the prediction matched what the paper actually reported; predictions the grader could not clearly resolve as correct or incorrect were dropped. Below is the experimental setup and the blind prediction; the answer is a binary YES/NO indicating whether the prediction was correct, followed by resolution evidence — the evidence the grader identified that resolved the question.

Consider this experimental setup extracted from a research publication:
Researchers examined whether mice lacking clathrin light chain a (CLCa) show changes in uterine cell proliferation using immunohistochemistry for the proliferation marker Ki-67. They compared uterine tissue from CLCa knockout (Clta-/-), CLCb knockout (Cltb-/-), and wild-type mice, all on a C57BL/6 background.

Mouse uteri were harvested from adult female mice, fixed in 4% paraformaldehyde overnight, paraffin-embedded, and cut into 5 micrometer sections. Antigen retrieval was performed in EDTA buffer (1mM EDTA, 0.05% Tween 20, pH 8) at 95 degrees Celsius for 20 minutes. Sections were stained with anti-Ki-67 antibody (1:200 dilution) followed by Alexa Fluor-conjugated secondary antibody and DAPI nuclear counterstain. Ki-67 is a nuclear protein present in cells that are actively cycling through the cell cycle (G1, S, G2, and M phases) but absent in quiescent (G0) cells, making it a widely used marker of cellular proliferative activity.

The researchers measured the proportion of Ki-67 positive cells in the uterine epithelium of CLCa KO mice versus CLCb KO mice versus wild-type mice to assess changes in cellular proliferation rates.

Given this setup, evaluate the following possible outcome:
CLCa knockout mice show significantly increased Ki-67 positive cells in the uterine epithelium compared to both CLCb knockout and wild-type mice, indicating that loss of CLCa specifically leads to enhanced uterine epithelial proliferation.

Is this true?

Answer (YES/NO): NO